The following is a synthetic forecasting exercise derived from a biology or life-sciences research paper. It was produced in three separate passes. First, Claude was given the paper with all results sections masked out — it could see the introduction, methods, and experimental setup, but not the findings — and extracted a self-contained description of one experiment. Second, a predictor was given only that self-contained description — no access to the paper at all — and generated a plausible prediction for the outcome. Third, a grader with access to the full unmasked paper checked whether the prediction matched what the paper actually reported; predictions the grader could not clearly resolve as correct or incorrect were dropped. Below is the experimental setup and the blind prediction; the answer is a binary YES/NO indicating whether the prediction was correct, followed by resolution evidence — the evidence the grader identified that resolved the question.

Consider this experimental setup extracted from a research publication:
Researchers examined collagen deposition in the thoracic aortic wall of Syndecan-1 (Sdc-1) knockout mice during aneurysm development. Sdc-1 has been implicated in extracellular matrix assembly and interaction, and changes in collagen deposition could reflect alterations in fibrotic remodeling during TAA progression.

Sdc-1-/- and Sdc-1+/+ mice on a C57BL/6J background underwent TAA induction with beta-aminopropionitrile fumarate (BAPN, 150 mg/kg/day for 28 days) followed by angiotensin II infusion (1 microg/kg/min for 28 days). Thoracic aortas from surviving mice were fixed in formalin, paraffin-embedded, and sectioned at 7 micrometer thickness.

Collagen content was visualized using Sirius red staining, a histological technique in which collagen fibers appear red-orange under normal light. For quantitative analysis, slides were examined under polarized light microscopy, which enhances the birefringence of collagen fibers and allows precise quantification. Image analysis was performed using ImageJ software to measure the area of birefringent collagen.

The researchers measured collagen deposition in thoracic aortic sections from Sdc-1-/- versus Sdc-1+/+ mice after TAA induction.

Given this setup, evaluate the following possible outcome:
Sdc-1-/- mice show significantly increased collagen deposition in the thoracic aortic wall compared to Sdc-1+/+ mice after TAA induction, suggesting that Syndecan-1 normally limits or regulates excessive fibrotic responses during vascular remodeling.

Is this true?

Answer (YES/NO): NO